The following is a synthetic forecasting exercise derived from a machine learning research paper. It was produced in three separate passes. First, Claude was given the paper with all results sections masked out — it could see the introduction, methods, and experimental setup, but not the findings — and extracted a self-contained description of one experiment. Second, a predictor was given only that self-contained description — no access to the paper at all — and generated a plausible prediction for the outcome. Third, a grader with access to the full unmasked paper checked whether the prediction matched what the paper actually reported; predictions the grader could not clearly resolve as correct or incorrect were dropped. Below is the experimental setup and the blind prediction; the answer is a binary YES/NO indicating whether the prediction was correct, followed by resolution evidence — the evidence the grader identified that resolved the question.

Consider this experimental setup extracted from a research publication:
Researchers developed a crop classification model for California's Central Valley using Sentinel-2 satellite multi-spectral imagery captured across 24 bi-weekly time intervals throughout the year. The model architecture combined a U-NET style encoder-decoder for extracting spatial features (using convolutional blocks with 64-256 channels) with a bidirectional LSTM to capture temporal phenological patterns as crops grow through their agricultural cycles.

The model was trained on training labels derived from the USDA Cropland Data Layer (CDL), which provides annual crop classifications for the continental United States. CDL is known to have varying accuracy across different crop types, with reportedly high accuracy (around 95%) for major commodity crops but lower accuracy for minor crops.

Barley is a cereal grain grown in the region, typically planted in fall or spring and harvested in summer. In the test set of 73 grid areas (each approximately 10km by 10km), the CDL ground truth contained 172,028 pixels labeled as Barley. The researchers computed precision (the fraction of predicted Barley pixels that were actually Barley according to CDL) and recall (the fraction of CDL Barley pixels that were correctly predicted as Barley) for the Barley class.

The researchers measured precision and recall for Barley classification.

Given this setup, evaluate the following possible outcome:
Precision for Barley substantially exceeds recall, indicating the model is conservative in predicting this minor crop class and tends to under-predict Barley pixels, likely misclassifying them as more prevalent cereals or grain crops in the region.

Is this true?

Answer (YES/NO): YES